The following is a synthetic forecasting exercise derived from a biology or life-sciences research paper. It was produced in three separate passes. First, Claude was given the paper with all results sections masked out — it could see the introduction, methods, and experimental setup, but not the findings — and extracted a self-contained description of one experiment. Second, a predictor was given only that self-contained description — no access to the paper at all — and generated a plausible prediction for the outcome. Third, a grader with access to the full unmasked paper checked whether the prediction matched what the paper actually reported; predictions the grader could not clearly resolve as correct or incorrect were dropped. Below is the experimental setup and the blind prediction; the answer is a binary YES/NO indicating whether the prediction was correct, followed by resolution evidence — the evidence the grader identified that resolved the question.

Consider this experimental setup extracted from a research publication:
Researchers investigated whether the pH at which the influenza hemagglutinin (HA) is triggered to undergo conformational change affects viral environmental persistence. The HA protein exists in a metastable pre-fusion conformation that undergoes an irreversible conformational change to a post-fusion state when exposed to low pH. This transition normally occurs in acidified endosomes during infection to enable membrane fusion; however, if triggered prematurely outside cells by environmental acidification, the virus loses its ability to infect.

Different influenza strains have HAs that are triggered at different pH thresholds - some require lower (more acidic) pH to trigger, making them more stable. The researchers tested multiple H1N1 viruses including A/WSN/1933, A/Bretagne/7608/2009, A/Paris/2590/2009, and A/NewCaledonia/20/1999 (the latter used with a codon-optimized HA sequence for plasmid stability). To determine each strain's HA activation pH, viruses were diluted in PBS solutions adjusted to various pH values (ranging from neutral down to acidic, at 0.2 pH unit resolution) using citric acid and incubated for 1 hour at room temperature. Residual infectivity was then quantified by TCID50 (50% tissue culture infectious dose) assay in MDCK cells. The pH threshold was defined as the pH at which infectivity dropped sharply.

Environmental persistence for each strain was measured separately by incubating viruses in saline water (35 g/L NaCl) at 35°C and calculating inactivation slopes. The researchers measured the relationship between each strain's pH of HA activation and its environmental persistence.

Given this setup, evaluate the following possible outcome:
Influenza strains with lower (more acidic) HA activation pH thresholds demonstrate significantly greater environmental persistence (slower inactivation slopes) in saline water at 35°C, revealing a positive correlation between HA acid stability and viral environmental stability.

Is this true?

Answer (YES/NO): NO